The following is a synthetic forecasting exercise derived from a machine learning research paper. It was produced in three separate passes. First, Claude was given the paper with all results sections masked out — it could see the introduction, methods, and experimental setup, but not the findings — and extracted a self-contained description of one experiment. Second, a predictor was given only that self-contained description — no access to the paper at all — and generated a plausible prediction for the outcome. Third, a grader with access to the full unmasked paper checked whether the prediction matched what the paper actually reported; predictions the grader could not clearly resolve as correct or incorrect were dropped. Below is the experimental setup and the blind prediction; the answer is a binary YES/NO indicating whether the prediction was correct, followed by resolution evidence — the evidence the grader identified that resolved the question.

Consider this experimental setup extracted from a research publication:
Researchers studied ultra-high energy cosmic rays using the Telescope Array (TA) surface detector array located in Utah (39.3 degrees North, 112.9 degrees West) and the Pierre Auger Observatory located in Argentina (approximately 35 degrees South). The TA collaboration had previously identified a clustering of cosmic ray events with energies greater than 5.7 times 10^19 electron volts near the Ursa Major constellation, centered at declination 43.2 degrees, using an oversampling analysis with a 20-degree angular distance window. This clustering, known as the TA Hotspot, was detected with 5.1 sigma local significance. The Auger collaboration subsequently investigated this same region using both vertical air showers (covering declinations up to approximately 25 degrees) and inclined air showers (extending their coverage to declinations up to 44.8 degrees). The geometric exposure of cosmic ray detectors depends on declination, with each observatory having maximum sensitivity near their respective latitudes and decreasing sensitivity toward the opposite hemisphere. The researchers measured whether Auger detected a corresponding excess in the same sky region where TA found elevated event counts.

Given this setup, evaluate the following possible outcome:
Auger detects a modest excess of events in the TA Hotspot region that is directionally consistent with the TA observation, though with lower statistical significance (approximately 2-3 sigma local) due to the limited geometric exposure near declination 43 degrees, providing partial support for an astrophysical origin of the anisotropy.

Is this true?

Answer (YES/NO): NO